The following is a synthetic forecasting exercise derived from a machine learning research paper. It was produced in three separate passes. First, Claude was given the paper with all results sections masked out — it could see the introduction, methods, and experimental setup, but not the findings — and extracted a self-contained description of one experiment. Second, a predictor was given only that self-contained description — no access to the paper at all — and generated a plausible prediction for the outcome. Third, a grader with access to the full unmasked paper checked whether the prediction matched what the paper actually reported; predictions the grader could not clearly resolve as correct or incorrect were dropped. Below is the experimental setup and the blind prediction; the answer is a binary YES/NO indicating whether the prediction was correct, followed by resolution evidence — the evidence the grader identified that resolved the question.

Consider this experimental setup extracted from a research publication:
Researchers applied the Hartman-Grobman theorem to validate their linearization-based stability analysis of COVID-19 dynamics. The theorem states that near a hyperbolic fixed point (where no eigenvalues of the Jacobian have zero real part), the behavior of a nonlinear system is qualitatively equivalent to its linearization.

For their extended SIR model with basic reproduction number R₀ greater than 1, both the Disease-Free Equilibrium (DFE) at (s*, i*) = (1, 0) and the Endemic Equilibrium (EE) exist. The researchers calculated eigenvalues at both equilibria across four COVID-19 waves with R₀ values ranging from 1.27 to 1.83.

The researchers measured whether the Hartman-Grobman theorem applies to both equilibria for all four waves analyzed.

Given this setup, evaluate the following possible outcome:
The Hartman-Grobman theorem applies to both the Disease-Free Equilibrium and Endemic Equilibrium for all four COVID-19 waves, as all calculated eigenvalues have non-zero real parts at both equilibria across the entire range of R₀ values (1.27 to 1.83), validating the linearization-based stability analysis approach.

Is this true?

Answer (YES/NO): YES